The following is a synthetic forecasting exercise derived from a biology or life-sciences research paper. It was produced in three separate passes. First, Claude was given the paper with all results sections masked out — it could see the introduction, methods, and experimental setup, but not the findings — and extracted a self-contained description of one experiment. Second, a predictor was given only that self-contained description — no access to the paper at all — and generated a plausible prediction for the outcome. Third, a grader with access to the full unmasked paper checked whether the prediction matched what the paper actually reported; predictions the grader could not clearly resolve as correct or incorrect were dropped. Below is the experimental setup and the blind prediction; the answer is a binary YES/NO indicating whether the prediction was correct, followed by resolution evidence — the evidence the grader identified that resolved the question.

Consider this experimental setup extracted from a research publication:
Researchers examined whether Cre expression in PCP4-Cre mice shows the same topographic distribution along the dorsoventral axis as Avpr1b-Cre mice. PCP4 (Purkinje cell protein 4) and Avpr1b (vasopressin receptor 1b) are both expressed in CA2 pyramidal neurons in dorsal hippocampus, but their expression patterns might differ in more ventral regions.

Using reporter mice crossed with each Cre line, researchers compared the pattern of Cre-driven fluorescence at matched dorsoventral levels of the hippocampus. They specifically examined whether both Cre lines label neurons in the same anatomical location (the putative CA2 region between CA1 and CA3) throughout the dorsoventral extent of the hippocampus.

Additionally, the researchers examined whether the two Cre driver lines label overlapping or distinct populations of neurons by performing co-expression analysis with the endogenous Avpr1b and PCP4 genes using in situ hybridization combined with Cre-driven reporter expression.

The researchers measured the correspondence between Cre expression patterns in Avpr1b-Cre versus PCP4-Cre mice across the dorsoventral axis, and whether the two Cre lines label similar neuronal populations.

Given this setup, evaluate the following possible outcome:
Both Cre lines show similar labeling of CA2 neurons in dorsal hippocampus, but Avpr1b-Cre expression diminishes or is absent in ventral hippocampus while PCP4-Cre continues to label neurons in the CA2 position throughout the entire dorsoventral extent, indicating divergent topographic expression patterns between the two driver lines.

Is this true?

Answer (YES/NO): YES